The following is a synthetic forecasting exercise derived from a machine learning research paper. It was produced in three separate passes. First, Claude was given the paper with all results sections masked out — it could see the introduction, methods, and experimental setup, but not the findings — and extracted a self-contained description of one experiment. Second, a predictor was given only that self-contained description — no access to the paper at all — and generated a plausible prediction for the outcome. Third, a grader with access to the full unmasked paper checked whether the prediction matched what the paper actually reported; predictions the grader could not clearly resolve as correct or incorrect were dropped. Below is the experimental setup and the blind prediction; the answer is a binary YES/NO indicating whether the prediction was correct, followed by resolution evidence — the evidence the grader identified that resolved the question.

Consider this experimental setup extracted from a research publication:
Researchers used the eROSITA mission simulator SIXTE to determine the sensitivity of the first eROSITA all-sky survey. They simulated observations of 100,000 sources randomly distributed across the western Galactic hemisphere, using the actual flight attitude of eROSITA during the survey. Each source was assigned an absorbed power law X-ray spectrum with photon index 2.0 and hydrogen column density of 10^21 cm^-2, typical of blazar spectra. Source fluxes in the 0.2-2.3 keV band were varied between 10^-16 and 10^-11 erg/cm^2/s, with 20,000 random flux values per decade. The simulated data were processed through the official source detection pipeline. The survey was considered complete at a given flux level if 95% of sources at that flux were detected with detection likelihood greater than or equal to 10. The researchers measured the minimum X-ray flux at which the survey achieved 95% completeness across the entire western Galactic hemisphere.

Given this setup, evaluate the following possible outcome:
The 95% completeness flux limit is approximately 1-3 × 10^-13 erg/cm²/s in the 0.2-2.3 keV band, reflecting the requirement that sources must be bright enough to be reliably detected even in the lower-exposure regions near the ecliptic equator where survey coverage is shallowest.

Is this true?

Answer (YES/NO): YES